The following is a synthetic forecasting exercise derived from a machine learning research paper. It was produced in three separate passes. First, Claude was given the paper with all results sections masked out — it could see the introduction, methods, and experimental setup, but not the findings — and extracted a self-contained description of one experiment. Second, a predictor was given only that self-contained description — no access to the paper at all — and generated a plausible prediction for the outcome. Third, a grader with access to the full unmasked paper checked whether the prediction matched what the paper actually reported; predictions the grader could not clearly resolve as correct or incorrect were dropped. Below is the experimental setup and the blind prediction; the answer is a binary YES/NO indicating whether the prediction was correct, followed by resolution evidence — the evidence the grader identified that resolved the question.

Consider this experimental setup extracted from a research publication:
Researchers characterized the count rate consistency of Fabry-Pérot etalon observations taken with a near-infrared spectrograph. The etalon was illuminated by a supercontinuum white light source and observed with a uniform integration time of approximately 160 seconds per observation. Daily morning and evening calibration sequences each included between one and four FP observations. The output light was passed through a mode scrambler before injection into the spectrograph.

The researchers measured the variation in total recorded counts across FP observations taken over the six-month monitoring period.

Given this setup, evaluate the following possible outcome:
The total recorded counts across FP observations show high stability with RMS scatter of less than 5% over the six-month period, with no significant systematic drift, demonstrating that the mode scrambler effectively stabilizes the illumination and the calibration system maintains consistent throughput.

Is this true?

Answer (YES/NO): NO